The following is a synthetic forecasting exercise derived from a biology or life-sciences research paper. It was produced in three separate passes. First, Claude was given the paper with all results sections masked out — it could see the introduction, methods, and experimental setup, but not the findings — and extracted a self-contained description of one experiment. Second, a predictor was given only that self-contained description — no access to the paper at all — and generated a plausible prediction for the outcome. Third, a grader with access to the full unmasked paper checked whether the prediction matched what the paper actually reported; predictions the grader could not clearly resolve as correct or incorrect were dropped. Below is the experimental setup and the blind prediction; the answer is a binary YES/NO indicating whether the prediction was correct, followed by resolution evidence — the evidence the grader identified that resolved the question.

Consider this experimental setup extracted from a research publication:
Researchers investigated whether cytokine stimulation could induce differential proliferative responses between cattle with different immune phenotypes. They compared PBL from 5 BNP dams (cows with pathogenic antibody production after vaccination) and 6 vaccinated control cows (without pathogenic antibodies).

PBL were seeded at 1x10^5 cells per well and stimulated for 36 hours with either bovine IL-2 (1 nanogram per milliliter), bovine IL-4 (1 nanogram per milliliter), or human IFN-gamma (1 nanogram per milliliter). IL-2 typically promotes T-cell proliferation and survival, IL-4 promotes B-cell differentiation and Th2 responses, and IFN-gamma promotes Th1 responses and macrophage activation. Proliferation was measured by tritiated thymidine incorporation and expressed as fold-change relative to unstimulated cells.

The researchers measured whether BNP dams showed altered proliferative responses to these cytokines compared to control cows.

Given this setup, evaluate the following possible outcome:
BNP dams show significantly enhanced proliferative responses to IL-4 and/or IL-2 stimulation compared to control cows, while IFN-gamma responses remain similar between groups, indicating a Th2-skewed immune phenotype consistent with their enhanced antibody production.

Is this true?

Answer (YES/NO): NO